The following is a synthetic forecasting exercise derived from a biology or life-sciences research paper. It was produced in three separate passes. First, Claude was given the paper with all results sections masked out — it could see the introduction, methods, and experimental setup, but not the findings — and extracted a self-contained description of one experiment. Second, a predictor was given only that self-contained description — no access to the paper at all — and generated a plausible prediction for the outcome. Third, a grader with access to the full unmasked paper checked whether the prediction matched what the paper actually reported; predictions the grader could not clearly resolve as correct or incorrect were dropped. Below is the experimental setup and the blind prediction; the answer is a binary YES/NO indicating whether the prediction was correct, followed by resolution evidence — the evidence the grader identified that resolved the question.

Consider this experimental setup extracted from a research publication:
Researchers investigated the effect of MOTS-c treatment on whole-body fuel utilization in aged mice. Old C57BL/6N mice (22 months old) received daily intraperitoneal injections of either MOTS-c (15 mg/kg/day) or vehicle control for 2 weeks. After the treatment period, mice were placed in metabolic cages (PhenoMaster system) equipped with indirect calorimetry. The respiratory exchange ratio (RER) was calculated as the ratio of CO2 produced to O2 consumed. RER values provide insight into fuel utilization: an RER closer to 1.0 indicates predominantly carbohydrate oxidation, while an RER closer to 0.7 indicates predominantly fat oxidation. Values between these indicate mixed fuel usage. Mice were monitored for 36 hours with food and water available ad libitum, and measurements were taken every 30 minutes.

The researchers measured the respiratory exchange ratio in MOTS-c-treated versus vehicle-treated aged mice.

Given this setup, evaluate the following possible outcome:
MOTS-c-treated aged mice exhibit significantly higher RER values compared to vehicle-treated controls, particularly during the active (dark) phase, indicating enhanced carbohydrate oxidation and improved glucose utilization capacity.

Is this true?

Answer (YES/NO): NO